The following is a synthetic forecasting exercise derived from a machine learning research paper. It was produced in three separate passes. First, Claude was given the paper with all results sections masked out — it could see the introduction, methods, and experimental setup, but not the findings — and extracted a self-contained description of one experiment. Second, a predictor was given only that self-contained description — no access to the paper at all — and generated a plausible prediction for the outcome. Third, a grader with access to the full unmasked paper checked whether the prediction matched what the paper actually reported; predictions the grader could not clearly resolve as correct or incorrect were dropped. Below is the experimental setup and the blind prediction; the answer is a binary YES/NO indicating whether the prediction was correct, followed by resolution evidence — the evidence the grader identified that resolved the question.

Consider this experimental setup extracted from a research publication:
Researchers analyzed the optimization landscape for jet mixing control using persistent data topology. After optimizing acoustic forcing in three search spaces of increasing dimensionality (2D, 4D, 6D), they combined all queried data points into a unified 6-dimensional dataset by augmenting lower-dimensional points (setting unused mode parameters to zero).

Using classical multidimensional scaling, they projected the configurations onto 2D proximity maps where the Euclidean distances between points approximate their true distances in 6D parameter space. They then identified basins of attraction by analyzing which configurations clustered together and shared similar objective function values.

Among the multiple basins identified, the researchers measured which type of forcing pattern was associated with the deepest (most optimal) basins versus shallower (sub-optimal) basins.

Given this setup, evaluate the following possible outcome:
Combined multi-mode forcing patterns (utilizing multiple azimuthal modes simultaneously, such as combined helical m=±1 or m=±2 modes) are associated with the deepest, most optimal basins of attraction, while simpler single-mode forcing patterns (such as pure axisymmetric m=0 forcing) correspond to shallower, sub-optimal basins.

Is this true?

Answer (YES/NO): NO